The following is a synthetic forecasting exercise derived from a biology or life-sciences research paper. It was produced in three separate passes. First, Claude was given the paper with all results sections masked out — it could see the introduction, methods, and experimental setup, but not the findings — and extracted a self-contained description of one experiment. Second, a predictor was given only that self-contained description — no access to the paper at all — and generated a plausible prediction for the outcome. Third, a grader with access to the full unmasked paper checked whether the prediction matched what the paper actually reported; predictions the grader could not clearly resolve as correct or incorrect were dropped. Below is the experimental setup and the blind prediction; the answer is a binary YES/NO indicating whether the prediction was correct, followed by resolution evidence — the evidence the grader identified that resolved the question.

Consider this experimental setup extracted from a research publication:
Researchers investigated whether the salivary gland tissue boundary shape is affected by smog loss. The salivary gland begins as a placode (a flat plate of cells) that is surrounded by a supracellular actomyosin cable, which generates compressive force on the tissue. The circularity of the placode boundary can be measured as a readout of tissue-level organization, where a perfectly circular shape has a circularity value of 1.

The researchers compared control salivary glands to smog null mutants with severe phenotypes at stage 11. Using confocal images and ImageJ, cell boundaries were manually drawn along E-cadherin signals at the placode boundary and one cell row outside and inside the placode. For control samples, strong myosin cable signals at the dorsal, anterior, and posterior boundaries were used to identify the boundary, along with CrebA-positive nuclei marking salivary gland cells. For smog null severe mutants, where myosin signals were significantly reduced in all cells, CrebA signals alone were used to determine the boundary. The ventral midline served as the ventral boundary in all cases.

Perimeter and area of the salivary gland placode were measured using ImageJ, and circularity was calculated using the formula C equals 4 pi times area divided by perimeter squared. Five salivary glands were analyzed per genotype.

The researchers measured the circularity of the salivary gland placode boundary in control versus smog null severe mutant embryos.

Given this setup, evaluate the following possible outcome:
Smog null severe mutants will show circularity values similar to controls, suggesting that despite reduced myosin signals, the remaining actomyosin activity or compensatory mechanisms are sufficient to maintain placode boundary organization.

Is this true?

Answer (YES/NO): NO